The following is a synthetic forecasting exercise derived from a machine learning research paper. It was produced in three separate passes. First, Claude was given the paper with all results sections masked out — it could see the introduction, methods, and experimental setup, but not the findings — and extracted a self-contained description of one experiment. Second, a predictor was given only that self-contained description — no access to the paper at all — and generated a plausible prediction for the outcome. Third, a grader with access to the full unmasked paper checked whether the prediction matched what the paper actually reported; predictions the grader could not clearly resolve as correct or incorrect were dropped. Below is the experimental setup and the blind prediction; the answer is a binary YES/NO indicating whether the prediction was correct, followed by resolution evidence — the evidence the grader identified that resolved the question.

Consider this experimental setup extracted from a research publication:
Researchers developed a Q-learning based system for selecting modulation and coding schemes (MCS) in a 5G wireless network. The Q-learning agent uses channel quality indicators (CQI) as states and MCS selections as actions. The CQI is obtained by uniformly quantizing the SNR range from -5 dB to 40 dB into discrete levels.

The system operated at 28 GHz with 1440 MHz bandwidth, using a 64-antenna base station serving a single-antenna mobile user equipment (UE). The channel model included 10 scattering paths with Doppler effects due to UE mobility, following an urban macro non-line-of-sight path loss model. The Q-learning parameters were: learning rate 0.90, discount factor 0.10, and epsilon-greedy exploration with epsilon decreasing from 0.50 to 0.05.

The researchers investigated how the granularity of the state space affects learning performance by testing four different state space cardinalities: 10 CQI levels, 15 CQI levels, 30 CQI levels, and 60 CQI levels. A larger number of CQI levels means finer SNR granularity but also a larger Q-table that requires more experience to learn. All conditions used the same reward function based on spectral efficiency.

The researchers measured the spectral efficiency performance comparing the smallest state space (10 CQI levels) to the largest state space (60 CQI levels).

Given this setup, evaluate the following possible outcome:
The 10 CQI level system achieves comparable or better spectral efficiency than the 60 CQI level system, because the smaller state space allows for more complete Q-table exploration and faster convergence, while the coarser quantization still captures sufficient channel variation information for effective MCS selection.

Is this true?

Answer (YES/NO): NO